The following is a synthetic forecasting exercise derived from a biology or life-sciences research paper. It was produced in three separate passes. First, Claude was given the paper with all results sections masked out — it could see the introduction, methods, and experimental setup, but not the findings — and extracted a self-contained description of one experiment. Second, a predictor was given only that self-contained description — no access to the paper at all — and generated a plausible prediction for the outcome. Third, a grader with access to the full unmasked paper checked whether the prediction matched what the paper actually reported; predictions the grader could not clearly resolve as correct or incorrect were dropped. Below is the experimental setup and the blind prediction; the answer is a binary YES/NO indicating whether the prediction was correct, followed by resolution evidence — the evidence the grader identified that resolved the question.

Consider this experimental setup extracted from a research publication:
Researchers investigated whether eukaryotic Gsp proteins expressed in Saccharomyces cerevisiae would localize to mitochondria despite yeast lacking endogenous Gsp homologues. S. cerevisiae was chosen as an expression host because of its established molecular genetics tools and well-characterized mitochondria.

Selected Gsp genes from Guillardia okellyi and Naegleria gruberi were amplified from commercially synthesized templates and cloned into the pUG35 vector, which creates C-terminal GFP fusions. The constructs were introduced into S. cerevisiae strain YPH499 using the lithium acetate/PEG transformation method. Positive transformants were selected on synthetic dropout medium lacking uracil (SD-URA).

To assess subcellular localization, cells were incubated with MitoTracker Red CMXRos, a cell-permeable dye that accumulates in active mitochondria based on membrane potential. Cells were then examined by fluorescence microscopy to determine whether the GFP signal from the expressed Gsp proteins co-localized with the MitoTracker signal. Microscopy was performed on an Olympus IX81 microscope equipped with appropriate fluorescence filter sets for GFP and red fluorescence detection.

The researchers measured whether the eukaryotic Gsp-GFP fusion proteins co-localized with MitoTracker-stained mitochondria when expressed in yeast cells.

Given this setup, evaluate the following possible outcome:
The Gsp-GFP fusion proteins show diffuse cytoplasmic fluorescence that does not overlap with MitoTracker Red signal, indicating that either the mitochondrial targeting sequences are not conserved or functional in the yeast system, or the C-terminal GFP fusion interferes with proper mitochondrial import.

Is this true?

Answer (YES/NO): NO